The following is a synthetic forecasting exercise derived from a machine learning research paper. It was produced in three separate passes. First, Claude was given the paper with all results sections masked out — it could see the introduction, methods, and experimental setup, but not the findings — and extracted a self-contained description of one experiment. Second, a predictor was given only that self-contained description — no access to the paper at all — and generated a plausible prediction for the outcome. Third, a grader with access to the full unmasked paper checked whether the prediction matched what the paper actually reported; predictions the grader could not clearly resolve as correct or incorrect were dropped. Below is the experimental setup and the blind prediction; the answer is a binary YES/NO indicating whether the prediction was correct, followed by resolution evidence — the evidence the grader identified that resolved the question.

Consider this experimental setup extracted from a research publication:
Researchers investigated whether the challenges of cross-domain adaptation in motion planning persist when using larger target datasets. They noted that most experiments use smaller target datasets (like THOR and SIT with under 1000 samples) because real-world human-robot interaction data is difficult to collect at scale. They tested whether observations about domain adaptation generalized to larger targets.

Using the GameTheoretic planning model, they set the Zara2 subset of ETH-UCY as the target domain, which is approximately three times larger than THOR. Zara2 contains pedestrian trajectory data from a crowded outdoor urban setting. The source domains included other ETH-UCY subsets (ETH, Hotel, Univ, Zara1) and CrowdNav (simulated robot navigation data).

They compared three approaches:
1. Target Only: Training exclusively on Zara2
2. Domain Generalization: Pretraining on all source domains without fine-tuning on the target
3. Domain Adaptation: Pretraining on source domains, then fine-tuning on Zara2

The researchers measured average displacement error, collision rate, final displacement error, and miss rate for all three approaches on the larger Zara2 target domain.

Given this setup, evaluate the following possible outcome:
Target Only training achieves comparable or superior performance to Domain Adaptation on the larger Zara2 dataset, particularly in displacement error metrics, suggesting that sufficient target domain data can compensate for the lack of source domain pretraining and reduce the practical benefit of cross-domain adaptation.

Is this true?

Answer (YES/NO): YES